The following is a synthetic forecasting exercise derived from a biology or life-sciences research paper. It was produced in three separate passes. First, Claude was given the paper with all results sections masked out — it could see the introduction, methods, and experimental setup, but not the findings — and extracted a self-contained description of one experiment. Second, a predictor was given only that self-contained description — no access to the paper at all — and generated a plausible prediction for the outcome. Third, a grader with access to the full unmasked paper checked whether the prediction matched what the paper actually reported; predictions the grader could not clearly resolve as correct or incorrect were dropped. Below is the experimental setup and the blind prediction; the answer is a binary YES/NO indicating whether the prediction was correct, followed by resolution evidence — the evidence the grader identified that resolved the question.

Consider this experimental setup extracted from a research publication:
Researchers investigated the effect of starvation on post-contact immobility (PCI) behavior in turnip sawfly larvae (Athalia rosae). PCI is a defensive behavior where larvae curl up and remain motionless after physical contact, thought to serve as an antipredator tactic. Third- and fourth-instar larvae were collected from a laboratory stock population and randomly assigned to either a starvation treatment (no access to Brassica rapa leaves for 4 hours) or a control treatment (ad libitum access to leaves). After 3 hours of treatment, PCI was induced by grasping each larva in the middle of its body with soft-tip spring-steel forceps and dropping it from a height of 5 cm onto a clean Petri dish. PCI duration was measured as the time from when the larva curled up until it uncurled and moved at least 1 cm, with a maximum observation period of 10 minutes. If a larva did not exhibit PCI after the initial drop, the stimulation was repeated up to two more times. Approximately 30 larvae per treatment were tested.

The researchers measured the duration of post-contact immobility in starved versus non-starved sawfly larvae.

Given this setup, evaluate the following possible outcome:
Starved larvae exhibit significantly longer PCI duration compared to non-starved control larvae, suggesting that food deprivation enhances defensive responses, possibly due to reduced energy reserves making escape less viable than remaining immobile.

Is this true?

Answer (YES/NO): NO